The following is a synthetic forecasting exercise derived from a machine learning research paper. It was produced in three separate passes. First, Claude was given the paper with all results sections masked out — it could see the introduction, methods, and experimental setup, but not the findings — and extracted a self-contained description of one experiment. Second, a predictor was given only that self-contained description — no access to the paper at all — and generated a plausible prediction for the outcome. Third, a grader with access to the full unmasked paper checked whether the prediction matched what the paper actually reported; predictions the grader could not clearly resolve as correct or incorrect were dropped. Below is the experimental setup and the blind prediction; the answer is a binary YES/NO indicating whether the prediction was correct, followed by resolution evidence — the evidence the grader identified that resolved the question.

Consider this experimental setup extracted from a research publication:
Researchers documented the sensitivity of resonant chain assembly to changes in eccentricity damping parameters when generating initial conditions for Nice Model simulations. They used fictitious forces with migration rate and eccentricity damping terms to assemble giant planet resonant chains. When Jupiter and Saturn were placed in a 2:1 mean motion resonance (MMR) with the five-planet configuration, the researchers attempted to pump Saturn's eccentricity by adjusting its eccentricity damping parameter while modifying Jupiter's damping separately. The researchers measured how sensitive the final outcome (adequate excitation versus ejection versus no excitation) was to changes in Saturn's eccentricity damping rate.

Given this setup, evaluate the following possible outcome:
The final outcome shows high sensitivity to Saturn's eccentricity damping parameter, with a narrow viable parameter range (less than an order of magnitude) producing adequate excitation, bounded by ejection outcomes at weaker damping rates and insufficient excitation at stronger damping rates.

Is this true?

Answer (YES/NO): YES